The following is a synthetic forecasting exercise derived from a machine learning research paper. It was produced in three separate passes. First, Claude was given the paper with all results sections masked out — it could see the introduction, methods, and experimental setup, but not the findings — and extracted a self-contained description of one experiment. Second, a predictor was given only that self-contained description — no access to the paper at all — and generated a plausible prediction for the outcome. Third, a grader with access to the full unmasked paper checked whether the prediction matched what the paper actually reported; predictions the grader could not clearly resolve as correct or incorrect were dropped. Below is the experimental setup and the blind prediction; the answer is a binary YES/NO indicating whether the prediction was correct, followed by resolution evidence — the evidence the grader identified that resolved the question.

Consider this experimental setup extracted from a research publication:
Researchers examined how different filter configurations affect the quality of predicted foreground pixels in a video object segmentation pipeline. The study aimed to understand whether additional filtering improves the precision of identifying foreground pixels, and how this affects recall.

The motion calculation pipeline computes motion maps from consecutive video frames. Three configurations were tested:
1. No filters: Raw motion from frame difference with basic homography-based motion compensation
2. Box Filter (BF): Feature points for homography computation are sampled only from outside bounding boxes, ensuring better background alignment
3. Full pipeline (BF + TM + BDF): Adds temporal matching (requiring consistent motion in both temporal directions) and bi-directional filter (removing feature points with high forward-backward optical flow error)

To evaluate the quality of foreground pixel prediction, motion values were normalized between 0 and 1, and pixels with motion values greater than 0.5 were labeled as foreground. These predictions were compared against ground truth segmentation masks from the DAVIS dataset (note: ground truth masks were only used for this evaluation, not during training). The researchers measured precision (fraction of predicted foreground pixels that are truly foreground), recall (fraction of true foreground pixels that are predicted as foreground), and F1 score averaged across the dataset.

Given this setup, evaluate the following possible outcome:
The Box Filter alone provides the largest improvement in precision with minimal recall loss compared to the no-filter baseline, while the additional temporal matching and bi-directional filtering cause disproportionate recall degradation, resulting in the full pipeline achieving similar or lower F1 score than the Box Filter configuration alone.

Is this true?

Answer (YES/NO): NO